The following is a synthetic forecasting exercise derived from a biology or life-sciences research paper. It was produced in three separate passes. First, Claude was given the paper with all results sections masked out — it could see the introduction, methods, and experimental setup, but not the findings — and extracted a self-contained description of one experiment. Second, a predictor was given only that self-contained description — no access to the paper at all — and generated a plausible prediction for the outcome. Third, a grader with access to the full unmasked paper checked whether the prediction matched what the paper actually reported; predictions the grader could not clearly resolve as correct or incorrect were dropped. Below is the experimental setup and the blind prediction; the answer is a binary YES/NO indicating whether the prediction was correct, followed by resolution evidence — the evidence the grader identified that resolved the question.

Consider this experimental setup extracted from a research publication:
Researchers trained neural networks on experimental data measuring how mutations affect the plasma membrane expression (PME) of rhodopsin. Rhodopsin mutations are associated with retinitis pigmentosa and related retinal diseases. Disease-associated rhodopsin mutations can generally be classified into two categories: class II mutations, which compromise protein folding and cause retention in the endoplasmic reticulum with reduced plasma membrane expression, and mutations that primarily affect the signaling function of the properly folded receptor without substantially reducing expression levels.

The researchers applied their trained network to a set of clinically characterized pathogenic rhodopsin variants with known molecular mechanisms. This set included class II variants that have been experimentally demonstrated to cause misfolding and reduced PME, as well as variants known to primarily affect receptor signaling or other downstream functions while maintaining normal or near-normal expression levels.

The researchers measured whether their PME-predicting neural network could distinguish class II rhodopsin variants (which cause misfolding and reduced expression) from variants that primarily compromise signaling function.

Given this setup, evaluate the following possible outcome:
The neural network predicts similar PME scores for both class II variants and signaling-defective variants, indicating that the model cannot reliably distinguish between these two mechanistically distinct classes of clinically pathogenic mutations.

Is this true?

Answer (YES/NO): NO